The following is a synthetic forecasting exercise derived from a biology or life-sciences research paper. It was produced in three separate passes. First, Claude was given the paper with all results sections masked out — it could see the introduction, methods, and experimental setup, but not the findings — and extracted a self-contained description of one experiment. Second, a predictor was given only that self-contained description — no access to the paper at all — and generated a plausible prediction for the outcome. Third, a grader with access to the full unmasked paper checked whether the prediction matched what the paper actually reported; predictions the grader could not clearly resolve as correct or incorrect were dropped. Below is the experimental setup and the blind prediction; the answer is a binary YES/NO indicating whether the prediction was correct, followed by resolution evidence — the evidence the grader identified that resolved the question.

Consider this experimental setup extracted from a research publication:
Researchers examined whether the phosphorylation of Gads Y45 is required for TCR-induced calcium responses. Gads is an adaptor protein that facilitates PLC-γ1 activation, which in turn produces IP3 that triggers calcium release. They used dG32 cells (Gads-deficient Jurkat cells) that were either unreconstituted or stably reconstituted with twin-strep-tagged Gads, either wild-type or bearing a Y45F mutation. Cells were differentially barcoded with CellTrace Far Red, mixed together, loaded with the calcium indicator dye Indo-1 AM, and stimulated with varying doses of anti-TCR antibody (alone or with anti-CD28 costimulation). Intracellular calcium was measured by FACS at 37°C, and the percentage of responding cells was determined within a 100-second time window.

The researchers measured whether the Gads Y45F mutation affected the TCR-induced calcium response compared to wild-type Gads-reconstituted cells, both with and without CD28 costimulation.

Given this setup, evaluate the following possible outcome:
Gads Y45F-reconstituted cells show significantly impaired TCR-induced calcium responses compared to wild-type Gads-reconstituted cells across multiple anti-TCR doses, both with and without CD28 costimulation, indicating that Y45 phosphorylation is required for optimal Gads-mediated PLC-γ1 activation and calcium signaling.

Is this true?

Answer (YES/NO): NO